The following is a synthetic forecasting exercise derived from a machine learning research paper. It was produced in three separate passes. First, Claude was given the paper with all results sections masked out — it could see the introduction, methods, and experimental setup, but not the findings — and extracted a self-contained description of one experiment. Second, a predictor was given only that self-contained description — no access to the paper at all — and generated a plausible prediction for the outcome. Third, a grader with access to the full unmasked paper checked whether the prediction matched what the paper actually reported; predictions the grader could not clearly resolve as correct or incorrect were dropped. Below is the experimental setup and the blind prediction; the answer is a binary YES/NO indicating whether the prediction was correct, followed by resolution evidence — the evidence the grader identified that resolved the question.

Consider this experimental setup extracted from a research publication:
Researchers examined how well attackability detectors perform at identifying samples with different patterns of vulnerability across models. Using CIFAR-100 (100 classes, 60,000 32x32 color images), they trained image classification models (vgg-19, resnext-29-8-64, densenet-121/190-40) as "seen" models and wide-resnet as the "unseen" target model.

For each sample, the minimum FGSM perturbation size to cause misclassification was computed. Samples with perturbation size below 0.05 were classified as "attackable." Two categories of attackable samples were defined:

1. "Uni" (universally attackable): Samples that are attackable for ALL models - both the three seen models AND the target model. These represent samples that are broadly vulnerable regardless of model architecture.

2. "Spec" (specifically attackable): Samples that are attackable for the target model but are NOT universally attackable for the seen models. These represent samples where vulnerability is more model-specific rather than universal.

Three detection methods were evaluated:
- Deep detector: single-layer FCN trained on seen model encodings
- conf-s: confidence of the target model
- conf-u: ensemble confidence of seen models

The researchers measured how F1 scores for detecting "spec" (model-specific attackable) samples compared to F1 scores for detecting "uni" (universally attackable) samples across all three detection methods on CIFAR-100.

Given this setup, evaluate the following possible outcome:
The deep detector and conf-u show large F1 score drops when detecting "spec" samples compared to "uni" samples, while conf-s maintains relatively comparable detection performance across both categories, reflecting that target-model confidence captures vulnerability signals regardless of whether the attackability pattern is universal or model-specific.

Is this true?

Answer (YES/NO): NO